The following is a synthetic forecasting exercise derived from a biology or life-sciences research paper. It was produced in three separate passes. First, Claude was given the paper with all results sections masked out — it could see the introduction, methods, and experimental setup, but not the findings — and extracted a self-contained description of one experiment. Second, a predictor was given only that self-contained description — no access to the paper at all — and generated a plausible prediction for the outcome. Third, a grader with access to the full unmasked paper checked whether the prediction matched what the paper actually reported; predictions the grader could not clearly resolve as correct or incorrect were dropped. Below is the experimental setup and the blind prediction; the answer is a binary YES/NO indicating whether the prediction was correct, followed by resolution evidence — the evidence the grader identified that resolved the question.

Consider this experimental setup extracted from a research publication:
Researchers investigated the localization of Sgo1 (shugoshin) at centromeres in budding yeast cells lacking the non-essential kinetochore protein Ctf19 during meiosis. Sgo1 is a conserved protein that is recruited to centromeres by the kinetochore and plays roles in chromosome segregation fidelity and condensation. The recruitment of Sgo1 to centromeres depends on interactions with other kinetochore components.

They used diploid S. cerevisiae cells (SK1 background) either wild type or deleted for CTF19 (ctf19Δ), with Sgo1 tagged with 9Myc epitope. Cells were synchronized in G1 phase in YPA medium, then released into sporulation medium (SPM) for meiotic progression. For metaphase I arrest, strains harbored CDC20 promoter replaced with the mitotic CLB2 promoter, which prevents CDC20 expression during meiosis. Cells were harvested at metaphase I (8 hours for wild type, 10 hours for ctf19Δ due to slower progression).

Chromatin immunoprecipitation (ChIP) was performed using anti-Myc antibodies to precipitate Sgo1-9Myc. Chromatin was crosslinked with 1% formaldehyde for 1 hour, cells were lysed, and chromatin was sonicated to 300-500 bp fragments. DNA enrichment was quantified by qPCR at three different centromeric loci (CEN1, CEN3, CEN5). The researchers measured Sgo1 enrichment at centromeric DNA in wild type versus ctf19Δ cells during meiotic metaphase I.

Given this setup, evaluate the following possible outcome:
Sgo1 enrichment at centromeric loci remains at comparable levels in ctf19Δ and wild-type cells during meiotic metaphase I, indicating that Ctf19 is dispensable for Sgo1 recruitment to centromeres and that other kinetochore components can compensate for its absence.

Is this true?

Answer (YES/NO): NO